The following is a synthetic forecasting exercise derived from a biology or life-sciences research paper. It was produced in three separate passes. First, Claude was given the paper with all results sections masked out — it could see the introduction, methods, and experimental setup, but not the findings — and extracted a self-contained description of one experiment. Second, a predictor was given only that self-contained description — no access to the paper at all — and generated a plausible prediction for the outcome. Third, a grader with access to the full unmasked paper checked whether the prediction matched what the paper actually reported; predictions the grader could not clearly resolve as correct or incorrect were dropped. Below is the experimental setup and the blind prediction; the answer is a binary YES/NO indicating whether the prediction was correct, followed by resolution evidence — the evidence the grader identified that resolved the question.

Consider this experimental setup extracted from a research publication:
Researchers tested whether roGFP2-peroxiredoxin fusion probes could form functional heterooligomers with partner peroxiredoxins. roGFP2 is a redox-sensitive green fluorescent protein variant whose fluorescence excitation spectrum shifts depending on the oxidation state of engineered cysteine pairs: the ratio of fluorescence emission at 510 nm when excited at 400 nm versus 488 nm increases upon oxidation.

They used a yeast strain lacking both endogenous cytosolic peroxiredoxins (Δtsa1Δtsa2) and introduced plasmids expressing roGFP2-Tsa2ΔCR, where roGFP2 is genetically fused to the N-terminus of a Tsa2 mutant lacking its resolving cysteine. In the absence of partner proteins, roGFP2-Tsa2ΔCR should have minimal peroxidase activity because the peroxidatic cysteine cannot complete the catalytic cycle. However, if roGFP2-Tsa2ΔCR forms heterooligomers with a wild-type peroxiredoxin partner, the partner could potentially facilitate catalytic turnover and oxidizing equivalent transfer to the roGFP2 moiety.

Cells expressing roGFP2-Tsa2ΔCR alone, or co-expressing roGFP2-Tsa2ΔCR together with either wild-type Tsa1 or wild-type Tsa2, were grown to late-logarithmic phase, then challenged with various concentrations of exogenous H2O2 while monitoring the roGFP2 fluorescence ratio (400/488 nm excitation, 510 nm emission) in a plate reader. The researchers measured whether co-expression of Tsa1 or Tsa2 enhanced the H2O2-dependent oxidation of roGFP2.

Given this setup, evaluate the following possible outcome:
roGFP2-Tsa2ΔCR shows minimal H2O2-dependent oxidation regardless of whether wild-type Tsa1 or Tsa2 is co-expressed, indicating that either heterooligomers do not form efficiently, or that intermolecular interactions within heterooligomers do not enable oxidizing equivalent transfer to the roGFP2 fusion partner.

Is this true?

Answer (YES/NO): NO